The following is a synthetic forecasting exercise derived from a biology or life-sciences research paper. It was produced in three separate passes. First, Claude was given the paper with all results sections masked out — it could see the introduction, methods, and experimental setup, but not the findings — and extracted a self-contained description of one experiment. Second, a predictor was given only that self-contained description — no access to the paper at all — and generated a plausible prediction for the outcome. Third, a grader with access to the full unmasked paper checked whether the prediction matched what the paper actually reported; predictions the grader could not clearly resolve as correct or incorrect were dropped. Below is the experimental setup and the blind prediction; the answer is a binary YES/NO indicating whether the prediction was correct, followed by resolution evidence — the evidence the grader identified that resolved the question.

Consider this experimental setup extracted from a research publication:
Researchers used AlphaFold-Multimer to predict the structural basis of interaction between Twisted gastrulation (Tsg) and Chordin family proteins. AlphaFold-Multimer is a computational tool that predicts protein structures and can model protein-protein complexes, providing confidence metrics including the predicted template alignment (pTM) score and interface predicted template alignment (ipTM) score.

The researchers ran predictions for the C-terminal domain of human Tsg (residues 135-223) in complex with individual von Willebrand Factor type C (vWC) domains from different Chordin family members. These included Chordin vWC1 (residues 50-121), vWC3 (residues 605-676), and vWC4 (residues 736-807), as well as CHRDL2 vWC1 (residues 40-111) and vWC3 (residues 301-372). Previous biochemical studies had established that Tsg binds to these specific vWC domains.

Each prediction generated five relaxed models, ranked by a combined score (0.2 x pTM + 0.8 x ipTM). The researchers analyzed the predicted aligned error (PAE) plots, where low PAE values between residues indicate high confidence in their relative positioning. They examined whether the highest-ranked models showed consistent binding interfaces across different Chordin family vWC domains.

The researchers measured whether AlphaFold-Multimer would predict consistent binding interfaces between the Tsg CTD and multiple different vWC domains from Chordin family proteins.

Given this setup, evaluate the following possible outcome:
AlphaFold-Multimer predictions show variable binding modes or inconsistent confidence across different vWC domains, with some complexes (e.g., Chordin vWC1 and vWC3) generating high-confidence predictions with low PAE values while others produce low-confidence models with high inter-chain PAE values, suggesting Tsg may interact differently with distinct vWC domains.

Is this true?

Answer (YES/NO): NO